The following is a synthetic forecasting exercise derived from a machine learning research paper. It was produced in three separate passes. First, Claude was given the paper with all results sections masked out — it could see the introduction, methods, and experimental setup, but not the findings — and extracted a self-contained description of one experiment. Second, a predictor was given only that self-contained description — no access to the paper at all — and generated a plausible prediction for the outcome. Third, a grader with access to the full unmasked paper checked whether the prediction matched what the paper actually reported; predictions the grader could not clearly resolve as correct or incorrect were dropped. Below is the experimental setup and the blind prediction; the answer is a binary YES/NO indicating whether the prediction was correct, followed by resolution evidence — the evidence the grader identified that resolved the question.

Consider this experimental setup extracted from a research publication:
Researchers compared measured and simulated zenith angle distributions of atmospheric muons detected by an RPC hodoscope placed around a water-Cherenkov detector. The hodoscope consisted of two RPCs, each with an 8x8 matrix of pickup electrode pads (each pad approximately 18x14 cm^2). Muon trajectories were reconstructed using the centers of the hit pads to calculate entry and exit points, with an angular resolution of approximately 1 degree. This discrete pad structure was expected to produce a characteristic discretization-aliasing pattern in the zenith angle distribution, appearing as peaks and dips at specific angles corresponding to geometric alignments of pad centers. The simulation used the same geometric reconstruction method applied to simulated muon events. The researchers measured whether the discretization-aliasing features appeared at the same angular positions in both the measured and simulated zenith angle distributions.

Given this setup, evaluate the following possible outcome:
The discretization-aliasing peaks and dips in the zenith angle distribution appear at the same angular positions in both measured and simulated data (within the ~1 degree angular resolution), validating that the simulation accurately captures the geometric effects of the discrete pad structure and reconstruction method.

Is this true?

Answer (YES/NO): YES